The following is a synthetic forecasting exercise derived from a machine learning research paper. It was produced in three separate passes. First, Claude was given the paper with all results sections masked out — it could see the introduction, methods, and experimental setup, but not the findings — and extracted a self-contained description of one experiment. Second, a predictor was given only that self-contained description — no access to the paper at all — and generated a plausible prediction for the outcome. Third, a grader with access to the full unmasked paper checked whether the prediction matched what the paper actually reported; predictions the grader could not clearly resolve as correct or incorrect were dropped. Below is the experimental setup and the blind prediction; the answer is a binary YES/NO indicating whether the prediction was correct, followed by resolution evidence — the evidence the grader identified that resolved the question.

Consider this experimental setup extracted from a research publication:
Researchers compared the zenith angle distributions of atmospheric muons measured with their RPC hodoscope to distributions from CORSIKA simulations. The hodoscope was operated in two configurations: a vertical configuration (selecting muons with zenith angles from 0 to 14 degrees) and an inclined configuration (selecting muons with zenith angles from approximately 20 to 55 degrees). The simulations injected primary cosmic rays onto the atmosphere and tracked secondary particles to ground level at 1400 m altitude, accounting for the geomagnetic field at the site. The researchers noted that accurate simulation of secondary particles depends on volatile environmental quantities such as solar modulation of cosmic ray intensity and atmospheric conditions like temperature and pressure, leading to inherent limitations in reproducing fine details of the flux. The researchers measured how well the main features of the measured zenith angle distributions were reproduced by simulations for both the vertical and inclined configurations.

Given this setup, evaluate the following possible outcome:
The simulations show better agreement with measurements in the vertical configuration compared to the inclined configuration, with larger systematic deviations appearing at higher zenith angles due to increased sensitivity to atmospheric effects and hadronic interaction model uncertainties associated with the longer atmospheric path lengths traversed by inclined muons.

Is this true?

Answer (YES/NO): NO